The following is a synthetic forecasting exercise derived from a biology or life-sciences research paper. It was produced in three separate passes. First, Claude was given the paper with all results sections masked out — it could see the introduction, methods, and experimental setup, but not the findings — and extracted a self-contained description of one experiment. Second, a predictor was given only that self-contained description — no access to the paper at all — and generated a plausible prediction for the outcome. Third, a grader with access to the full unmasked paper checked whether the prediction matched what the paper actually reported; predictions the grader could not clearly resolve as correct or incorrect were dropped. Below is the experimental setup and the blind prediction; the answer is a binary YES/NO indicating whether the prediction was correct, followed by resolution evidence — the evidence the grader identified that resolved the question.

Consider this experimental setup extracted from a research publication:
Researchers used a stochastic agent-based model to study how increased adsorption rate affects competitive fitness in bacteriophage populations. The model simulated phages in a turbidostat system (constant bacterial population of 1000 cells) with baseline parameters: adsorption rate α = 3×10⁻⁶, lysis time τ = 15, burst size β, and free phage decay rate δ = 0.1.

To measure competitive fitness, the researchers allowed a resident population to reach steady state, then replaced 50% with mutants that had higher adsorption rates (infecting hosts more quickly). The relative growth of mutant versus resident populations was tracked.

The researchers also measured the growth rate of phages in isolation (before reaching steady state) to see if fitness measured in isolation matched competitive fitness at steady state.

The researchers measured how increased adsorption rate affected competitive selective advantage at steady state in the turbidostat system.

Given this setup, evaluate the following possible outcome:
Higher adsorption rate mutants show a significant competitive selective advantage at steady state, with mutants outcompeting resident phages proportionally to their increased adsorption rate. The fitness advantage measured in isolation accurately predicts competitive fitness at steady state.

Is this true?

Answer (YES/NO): NO